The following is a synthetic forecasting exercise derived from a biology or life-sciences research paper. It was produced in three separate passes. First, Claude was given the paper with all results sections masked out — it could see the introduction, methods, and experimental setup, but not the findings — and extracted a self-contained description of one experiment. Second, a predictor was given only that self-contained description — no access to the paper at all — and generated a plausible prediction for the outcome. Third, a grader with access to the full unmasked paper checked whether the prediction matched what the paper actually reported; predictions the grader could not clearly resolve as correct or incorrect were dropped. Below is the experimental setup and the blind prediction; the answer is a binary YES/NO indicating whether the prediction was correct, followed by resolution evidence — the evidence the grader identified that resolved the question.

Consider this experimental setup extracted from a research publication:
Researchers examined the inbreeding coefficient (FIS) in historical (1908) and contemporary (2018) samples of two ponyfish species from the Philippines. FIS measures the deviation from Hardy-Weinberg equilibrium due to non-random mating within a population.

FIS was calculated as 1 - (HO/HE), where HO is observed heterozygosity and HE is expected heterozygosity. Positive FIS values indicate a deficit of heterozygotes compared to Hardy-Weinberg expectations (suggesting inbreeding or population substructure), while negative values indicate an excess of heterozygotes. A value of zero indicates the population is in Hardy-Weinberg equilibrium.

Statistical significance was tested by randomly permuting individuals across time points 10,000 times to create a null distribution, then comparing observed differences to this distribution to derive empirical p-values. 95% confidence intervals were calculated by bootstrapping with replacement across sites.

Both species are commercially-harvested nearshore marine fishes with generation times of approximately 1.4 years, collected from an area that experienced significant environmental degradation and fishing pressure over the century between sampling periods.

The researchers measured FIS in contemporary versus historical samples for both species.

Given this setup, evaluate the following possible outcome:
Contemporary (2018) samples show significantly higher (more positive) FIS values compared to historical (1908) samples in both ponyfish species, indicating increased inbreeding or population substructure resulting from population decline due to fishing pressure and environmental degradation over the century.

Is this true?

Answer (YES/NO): NO